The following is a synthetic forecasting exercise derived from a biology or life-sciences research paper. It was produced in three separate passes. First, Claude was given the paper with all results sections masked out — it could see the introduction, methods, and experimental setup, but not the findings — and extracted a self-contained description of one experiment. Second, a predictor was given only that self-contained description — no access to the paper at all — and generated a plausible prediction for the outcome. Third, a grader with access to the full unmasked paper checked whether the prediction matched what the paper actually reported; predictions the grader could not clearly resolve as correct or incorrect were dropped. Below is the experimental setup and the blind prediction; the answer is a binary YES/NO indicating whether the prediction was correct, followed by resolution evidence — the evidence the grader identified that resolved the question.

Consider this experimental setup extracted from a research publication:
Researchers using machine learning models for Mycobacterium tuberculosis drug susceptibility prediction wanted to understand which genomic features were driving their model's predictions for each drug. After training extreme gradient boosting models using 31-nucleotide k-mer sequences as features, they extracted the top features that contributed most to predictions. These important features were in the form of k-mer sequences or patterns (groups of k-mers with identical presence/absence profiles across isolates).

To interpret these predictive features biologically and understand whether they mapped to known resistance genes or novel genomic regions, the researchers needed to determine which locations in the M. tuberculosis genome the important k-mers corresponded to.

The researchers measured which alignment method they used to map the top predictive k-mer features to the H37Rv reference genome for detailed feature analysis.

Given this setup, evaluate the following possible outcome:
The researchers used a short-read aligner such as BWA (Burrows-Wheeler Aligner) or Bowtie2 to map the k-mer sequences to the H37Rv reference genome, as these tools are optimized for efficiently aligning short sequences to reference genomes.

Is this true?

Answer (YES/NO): YES